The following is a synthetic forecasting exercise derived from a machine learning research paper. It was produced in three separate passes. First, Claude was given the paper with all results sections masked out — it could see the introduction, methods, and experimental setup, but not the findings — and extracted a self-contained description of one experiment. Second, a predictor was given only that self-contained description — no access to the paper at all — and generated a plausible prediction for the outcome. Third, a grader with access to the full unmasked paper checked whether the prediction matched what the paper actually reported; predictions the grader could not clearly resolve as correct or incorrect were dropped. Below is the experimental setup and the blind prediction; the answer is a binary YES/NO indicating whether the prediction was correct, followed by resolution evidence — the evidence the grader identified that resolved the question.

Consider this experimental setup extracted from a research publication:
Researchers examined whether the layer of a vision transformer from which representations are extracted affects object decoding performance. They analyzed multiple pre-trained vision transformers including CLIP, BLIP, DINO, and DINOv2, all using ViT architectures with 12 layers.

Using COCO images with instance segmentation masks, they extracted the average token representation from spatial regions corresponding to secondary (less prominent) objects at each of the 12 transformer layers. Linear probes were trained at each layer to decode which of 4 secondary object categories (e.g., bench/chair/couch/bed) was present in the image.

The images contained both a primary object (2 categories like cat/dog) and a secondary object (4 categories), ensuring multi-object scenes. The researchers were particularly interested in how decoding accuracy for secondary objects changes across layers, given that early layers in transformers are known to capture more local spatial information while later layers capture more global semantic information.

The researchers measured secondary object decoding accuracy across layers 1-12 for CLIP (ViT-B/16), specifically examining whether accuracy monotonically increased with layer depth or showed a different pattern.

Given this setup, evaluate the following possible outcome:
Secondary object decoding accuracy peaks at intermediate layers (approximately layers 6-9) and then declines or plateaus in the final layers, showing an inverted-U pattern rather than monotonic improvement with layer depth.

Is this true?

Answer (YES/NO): YES